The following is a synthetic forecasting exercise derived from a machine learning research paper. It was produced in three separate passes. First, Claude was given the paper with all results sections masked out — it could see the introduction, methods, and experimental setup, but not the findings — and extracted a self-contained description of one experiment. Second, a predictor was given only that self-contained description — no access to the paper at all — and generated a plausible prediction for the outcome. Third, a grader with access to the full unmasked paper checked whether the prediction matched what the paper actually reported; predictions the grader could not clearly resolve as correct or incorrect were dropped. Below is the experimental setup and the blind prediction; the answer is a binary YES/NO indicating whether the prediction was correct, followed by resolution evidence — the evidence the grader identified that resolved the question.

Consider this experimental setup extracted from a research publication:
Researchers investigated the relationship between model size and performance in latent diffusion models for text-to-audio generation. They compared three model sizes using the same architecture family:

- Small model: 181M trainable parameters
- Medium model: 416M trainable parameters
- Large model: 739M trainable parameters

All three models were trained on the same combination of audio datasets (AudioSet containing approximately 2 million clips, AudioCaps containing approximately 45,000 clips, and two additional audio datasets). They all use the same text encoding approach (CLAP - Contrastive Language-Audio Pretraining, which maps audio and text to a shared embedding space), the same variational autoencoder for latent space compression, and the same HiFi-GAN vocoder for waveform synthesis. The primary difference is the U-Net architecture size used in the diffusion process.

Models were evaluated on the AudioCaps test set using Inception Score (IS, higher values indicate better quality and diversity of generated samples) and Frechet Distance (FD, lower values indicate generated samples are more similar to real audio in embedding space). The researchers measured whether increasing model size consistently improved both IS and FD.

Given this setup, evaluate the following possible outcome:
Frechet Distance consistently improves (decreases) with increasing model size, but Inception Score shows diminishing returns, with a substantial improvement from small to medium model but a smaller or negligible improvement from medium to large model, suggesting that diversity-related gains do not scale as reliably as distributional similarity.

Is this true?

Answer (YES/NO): NO